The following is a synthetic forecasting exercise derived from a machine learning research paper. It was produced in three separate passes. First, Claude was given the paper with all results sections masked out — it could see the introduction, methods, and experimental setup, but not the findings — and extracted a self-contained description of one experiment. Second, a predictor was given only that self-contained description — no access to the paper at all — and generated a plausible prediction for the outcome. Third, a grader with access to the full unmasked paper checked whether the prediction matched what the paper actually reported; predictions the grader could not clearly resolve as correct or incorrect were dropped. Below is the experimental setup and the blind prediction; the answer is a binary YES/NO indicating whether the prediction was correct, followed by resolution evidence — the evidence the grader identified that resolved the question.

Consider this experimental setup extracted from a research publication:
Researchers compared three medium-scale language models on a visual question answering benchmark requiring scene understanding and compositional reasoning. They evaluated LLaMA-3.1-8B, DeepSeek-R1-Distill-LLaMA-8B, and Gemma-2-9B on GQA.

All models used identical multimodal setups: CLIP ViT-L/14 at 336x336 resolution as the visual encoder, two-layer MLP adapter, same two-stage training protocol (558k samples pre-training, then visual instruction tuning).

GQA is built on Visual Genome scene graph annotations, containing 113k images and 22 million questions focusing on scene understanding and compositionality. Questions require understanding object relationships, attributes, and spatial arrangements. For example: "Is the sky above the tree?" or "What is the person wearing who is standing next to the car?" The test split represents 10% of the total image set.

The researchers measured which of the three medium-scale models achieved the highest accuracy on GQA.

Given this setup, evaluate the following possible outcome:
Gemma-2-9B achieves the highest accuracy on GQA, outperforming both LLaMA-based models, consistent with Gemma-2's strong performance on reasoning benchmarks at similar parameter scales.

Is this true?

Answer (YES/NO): YES